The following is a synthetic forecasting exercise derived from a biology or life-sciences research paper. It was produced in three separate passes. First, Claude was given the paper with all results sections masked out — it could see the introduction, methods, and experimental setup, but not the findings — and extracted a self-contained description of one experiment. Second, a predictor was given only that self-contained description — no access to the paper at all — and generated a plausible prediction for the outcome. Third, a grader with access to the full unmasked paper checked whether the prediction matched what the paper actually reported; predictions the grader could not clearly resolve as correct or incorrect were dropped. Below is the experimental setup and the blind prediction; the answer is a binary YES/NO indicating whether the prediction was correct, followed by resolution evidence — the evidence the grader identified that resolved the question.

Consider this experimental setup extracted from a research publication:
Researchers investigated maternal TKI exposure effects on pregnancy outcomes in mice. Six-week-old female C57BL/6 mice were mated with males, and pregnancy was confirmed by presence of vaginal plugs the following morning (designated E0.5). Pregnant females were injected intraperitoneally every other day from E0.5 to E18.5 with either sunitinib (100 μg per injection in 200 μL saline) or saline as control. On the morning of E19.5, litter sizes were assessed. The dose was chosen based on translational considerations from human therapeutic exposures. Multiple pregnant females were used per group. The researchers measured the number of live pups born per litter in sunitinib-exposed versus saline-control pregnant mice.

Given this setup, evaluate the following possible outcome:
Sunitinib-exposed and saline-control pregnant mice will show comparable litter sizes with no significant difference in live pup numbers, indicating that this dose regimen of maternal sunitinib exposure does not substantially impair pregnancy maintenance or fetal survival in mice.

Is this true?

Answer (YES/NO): NO